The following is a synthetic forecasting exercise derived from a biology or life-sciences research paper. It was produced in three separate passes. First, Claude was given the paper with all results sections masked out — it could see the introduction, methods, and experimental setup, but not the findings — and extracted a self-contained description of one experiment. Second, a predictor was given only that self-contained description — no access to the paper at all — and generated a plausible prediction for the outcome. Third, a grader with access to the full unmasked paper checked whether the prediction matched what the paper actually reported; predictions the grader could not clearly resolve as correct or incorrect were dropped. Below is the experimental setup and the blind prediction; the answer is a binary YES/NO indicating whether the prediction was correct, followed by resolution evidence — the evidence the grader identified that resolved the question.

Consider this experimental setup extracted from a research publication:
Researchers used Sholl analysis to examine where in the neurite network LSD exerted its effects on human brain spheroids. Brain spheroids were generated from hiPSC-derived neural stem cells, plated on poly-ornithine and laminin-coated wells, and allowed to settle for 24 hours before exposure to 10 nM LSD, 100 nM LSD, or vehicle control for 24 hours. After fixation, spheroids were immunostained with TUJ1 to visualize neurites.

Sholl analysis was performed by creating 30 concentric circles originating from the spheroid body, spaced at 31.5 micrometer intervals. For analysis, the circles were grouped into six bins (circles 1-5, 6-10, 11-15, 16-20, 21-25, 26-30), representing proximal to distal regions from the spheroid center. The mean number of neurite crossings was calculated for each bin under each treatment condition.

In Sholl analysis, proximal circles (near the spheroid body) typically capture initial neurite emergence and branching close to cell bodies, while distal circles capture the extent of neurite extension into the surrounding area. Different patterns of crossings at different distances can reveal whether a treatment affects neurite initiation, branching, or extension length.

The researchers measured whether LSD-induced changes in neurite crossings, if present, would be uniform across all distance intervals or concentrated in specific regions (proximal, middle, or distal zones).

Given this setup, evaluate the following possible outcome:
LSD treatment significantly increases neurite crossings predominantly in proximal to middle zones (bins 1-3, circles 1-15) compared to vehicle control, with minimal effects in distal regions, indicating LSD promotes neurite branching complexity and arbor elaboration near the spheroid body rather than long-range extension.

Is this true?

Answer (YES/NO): NO